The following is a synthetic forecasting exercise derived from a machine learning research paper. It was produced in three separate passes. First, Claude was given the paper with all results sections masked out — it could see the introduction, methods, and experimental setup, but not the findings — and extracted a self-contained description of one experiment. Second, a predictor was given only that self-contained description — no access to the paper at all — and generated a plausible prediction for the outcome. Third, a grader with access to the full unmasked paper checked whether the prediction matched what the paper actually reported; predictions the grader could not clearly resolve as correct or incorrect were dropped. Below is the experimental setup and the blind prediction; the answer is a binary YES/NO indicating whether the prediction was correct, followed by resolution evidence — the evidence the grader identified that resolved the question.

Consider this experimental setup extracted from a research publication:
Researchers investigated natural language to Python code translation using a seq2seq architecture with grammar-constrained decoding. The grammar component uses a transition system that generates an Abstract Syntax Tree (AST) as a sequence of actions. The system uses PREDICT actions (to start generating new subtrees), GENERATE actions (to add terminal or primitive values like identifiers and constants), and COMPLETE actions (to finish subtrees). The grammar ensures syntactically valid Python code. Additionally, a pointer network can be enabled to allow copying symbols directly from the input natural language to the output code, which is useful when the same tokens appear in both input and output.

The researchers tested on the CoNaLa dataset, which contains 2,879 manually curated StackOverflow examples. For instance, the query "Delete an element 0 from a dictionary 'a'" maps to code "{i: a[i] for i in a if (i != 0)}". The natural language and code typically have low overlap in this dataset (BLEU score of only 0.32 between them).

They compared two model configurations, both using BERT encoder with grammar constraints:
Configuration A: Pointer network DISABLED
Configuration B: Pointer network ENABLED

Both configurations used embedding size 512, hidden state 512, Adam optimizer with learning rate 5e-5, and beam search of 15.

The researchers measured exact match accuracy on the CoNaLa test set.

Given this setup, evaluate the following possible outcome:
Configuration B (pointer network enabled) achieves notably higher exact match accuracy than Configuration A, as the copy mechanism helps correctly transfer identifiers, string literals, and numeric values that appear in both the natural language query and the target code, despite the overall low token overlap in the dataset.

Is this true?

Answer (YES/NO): NO